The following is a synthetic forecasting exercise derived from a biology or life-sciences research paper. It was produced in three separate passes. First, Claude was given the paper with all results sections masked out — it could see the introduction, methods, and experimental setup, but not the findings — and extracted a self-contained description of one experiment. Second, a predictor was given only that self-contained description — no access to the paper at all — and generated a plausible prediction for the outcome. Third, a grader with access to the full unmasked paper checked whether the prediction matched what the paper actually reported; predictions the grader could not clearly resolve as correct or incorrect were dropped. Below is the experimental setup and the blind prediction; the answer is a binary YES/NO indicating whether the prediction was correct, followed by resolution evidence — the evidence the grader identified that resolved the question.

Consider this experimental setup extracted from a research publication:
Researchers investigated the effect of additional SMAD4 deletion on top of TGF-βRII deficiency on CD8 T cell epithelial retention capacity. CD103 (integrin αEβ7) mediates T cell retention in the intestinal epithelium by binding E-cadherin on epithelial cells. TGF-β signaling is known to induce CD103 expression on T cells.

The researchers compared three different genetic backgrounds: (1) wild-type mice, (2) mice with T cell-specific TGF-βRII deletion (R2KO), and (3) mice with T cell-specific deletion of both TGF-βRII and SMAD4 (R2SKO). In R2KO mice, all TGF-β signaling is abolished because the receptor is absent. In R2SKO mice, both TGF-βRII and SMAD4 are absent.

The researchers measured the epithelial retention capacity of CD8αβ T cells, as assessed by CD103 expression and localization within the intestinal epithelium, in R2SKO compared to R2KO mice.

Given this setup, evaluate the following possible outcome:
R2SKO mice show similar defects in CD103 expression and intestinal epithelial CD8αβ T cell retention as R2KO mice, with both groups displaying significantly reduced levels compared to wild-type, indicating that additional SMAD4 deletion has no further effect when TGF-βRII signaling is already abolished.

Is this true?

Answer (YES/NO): NO